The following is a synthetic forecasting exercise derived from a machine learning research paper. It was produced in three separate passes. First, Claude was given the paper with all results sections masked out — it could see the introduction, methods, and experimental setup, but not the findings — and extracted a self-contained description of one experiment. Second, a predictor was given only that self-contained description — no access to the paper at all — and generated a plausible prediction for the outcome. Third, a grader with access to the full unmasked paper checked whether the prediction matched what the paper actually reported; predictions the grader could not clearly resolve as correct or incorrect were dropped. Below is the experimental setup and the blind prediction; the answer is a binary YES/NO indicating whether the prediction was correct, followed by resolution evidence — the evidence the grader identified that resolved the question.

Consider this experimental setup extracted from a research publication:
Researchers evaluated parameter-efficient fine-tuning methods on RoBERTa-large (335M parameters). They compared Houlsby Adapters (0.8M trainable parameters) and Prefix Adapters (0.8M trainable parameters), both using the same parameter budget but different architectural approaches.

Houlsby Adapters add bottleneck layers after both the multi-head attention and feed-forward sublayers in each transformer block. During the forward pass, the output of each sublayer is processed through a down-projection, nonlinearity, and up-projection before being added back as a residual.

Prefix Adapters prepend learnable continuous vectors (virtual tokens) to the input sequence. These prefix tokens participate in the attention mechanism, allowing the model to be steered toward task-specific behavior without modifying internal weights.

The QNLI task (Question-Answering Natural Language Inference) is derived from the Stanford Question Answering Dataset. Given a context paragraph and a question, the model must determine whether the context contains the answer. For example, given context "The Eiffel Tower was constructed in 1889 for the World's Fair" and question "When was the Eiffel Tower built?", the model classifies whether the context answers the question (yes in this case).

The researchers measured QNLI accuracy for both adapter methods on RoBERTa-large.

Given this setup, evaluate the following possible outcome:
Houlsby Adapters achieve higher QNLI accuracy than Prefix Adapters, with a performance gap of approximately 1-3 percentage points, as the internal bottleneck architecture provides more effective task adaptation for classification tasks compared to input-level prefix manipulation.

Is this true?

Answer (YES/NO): NO